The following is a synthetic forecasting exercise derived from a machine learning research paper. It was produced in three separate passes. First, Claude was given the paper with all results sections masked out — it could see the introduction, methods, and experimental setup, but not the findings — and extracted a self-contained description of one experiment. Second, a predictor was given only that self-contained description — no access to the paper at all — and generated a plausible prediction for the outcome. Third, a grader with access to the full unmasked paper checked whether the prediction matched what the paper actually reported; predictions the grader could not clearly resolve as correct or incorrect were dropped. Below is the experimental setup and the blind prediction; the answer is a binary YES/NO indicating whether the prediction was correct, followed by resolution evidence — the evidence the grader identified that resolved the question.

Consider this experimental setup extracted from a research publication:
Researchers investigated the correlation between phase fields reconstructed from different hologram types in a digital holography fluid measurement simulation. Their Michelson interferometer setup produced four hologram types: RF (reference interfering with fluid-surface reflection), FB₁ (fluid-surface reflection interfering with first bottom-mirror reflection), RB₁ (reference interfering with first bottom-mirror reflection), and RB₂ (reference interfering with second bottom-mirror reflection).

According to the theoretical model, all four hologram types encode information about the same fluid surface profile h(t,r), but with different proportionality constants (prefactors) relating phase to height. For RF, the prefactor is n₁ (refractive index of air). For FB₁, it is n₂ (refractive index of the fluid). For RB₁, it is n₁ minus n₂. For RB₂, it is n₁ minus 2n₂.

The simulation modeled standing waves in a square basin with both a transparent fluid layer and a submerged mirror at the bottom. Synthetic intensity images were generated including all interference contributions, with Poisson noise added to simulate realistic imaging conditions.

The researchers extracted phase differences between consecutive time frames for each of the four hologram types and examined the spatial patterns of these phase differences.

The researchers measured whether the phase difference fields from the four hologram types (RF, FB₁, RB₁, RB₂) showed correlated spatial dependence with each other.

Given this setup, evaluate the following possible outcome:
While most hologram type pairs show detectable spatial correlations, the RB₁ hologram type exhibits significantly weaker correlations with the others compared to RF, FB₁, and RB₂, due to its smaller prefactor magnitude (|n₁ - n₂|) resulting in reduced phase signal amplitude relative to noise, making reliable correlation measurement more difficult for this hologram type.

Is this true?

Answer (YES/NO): NO